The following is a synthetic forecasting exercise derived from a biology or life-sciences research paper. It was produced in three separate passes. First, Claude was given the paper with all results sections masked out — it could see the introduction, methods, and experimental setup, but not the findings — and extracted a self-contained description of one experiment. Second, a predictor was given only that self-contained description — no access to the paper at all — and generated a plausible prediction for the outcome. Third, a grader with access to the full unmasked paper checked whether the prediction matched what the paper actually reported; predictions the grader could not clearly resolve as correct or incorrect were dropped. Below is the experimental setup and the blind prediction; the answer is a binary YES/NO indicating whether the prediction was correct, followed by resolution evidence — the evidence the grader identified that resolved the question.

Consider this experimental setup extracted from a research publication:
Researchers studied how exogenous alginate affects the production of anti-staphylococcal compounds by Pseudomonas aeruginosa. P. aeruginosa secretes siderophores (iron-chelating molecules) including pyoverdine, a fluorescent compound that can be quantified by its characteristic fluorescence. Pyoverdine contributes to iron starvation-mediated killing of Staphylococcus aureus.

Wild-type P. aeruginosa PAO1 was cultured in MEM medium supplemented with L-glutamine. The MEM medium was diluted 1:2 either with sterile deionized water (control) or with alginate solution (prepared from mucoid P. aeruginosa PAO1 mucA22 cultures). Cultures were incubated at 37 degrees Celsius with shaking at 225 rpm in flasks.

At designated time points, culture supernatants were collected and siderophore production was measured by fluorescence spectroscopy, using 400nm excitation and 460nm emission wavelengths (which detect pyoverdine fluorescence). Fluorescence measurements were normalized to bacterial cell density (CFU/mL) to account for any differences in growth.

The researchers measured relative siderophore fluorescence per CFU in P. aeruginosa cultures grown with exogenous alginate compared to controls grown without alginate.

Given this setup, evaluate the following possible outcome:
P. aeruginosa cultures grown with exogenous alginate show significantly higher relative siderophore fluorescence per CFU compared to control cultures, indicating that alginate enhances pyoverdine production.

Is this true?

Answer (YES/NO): NO